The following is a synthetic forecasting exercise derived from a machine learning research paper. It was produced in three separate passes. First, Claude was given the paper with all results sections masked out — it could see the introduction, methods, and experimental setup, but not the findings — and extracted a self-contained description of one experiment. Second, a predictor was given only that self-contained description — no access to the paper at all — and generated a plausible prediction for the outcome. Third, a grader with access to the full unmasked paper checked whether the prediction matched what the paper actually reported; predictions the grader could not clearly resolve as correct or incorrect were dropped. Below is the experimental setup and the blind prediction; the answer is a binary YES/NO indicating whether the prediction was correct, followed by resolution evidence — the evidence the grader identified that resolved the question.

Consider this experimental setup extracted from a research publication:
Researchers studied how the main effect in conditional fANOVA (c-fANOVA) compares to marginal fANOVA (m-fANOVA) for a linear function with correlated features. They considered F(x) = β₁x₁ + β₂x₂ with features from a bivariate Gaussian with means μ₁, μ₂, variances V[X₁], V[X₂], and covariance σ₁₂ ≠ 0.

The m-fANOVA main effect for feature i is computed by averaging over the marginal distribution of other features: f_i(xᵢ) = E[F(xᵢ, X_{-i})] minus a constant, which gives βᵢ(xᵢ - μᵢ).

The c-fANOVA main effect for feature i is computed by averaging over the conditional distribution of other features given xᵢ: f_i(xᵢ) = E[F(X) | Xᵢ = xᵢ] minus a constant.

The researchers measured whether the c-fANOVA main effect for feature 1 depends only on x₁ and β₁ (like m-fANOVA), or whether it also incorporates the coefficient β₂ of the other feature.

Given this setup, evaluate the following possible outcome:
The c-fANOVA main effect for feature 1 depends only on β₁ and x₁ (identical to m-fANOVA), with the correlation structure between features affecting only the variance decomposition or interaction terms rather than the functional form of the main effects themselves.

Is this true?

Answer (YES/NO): NO